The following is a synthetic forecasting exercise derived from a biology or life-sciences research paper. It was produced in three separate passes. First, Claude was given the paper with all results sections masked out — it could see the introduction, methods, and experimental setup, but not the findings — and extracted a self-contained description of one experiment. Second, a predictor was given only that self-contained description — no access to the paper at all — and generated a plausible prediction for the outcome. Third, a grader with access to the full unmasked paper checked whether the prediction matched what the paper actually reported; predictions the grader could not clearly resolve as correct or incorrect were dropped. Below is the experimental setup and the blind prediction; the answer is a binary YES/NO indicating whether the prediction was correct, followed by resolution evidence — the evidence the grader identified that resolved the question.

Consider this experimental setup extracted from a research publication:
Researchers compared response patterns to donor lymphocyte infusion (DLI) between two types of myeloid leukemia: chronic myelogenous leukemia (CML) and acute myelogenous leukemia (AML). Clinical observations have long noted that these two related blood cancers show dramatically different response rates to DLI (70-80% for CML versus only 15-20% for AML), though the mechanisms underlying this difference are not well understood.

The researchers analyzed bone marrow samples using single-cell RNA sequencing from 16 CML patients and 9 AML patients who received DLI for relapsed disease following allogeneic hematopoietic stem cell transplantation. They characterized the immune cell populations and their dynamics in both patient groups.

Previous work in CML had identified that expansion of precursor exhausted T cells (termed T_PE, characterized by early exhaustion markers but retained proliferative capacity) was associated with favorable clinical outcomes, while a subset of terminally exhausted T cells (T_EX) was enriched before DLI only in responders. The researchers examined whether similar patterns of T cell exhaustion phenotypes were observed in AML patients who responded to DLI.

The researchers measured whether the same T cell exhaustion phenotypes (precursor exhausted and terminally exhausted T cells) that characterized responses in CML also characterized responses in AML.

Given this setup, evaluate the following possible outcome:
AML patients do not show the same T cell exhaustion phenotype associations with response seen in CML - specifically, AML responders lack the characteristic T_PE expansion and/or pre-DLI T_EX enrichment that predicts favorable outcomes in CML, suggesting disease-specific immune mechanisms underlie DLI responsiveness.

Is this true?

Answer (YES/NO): YES